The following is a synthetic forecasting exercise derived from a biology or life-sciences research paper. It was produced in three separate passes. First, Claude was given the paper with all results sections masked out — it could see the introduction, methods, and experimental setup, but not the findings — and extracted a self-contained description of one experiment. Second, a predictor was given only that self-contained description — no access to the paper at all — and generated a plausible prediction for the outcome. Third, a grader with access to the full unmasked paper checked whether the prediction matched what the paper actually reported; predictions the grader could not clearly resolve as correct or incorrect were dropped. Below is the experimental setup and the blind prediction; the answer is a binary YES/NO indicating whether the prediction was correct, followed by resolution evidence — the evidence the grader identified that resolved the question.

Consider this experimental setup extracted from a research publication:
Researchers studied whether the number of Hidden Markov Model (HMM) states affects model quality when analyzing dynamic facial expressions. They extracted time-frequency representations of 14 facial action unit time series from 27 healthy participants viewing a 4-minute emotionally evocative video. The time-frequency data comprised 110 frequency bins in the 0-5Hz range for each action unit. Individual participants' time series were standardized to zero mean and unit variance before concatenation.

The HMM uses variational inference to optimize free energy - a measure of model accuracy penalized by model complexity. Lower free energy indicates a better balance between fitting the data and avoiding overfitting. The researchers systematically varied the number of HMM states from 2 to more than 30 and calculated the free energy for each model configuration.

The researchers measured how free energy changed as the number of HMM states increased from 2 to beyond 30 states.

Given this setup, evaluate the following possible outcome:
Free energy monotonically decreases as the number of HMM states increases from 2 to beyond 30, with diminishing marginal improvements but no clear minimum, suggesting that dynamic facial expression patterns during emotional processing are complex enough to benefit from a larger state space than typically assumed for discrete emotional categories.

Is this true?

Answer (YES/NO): YES